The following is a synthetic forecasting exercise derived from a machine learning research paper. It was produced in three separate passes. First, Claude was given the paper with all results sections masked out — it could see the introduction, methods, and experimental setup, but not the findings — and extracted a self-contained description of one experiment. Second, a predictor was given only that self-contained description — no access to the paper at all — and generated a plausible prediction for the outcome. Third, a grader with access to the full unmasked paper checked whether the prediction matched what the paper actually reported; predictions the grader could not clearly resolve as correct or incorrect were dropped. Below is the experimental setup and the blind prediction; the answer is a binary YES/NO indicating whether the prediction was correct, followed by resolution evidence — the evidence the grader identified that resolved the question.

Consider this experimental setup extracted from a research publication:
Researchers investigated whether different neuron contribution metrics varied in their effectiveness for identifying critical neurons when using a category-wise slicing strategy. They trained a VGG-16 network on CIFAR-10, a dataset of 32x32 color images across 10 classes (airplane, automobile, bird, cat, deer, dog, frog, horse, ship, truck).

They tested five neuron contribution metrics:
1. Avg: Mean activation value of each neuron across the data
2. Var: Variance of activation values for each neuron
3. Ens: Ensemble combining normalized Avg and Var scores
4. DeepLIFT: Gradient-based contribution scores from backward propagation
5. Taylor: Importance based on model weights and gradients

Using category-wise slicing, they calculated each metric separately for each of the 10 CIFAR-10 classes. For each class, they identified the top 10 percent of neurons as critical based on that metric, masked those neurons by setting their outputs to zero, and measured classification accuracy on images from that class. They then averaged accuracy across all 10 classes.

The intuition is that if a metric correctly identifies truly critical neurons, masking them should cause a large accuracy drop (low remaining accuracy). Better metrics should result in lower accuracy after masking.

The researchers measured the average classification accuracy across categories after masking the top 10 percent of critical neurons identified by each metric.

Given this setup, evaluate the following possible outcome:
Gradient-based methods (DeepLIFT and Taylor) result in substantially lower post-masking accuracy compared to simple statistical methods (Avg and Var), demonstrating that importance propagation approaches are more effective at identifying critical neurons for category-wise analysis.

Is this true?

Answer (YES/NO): NO